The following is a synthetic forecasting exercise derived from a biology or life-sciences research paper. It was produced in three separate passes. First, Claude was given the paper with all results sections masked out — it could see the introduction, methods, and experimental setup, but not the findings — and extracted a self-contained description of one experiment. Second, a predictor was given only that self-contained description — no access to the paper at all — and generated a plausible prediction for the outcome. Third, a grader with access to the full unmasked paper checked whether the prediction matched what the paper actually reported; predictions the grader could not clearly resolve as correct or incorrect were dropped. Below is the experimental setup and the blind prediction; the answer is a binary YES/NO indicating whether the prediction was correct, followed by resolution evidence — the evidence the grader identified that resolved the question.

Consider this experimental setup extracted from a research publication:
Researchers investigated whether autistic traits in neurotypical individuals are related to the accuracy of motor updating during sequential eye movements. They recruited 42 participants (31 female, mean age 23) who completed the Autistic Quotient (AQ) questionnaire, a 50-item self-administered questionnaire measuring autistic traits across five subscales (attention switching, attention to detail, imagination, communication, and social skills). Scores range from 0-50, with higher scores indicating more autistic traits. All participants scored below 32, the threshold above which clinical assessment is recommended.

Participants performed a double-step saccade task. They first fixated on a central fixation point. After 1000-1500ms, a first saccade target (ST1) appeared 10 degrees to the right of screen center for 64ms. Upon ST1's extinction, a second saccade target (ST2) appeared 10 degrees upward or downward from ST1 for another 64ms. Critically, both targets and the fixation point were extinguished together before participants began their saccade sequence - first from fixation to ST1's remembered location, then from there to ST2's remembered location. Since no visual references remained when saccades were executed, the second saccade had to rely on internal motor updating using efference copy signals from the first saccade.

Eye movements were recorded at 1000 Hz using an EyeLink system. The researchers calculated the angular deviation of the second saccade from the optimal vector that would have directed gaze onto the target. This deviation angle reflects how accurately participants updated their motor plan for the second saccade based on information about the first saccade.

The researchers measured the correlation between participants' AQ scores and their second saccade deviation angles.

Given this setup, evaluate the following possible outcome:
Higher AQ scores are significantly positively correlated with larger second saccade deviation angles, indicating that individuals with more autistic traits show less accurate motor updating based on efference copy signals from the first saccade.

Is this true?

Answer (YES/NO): YES